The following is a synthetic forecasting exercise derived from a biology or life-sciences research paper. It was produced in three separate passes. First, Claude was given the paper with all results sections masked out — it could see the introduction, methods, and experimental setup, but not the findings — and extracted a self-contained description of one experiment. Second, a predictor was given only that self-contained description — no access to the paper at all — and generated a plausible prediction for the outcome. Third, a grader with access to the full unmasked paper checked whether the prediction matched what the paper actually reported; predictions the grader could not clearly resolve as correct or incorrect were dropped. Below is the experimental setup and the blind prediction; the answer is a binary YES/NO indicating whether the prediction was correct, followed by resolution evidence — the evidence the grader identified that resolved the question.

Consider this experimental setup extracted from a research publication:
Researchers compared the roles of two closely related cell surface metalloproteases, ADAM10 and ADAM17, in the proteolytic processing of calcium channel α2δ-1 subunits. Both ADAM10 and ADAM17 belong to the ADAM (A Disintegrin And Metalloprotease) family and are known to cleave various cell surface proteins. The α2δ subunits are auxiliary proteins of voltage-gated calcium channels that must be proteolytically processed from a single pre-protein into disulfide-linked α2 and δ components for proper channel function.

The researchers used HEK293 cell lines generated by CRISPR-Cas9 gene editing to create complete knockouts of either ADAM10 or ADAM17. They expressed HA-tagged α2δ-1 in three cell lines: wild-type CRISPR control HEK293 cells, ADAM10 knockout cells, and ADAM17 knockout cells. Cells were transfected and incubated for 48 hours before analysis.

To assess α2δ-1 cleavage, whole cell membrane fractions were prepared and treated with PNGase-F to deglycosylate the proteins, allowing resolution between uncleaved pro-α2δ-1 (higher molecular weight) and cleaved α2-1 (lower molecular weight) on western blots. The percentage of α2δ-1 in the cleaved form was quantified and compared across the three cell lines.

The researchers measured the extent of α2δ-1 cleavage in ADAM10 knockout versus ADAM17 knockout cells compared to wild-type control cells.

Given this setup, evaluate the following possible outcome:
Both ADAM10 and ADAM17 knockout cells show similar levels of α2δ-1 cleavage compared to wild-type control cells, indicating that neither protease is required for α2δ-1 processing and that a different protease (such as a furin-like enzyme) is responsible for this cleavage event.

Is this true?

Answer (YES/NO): NO